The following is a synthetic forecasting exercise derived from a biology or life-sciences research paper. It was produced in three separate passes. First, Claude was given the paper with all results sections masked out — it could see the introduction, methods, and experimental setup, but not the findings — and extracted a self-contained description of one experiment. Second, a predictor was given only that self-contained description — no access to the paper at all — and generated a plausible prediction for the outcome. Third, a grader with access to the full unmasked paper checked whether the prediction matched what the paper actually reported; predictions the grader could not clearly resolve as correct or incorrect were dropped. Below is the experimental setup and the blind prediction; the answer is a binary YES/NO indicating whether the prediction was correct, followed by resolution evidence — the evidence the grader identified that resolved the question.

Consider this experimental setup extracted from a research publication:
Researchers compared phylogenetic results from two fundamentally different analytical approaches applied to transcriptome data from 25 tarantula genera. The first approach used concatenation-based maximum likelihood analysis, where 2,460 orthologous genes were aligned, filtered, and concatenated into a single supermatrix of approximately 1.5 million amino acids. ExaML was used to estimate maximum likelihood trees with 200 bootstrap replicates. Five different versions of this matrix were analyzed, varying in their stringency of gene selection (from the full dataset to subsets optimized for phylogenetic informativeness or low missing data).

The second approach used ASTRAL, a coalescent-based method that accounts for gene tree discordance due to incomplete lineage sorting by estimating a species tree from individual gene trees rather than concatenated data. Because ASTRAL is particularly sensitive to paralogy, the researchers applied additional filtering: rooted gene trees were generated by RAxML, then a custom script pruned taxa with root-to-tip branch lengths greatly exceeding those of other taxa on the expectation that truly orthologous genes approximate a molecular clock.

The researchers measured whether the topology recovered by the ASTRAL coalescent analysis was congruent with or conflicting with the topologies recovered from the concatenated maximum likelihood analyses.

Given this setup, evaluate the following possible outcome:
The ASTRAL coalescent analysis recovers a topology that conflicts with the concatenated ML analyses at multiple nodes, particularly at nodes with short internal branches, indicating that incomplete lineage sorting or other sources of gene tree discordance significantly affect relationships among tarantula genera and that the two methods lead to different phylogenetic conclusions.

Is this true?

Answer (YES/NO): NO